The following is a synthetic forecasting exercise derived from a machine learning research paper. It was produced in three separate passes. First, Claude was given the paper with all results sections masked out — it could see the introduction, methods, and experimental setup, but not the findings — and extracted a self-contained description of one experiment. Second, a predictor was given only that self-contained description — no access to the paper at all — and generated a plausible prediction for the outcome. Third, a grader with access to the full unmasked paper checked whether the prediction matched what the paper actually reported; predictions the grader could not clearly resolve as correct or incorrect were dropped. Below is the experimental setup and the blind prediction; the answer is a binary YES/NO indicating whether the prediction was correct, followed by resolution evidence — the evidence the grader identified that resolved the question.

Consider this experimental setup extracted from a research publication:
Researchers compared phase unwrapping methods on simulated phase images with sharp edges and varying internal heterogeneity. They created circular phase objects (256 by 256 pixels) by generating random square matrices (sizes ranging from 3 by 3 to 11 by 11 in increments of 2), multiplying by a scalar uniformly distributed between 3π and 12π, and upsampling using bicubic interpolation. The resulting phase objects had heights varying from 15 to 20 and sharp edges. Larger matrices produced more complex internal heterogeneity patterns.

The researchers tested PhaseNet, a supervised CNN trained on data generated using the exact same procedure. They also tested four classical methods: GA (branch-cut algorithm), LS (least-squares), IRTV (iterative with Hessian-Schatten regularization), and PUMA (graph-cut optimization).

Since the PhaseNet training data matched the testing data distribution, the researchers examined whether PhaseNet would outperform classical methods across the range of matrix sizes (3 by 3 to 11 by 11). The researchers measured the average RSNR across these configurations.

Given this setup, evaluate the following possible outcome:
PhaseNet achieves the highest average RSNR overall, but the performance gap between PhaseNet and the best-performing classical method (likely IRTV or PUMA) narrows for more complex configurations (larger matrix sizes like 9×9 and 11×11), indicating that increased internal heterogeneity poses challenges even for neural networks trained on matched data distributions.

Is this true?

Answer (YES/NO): NO